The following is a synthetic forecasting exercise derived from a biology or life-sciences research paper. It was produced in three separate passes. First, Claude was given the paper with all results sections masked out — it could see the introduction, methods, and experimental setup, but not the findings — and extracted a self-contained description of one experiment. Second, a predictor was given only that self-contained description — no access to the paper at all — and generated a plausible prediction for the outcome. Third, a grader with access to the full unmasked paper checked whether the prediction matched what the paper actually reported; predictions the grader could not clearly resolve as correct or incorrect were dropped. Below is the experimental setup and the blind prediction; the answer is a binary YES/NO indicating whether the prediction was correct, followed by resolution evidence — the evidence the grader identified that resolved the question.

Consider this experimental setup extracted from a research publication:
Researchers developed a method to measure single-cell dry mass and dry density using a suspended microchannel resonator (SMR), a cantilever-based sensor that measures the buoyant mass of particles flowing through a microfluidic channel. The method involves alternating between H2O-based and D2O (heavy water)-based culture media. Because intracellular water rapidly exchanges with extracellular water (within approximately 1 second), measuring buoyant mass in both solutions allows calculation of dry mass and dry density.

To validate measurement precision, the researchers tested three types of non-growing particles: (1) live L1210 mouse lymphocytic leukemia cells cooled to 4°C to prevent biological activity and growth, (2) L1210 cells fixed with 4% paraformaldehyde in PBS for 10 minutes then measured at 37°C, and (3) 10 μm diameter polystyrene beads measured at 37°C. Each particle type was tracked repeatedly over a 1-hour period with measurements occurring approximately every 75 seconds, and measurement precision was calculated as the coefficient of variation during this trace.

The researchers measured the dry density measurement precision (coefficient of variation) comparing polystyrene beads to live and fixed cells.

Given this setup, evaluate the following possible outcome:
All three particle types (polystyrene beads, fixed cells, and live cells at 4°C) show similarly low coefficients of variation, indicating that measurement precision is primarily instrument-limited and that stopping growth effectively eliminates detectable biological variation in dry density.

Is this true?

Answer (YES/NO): NO